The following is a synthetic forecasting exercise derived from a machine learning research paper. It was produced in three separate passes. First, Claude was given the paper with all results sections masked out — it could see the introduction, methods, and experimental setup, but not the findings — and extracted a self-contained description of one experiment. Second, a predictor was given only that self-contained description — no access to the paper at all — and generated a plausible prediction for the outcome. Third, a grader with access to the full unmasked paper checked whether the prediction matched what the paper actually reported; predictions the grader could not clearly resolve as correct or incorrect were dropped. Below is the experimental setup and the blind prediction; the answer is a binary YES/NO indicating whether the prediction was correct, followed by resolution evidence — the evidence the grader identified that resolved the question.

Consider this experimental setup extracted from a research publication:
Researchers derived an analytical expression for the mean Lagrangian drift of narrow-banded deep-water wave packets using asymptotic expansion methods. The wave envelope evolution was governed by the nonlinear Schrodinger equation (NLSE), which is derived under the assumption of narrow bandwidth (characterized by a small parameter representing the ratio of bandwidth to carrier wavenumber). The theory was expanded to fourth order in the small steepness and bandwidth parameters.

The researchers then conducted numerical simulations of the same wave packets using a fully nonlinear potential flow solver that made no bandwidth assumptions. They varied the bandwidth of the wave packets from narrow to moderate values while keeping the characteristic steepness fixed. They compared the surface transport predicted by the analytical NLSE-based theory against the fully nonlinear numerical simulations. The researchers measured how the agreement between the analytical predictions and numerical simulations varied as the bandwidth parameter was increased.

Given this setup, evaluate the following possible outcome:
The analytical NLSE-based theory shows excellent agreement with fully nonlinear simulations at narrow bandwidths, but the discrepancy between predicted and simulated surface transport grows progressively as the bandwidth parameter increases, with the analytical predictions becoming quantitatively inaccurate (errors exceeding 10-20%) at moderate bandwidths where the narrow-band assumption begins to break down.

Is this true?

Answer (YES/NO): NO